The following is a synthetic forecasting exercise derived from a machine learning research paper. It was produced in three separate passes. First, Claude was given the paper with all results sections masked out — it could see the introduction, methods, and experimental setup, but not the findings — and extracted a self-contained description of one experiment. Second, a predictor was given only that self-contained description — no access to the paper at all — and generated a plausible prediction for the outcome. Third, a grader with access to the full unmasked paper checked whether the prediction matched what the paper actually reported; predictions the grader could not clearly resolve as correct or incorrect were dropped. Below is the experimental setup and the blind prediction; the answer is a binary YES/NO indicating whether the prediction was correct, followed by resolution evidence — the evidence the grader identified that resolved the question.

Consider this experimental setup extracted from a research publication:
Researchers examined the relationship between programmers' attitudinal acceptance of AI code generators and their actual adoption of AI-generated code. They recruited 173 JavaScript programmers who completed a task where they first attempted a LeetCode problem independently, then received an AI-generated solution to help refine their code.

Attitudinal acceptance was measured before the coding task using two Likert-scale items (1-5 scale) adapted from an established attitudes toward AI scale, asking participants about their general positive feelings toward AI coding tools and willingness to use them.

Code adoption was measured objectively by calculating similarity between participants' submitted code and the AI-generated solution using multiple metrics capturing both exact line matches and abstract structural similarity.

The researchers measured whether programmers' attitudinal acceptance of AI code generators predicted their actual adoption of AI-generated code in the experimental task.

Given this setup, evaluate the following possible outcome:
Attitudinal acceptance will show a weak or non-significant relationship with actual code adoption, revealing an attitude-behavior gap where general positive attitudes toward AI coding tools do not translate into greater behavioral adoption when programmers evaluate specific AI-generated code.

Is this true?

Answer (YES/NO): YES